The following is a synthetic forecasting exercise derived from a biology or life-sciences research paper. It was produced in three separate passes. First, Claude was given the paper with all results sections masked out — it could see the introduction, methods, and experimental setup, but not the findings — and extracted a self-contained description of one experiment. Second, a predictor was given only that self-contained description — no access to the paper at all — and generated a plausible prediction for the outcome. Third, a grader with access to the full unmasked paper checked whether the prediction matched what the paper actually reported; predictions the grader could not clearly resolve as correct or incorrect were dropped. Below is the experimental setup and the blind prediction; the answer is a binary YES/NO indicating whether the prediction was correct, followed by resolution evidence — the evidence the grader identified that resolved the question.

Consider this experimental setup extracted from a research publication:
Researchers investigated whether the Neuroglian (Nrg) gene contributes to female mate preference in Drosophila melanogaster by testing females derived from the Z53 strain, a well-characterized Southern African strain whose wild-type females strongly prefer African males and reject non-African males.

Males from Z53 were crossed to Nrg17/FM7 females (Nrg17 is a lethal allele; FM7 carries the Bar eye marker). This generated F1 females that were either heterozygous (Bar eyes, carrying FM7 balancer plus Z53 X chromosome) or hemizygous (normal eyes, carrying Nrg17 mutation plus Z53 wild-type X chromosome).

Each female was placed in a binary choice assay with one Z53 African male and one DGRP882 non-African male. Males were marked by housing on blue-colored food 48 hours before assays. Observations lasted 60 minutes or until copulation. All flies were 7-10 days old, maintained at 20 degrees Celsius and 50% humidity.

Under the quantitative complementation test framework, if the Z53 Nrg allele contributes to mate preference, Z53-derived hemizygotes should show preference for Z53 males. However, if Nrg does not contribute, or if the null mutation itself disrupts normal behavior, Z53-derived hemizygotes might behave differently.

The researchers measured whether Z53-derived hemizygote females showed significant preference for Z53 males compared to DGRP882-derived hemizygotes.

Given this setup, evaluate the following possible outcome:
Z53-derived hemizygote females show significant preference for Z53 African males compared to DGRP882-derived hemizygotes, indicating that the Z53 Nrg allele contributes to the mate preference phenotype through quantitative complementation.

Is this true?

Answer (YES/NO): YES